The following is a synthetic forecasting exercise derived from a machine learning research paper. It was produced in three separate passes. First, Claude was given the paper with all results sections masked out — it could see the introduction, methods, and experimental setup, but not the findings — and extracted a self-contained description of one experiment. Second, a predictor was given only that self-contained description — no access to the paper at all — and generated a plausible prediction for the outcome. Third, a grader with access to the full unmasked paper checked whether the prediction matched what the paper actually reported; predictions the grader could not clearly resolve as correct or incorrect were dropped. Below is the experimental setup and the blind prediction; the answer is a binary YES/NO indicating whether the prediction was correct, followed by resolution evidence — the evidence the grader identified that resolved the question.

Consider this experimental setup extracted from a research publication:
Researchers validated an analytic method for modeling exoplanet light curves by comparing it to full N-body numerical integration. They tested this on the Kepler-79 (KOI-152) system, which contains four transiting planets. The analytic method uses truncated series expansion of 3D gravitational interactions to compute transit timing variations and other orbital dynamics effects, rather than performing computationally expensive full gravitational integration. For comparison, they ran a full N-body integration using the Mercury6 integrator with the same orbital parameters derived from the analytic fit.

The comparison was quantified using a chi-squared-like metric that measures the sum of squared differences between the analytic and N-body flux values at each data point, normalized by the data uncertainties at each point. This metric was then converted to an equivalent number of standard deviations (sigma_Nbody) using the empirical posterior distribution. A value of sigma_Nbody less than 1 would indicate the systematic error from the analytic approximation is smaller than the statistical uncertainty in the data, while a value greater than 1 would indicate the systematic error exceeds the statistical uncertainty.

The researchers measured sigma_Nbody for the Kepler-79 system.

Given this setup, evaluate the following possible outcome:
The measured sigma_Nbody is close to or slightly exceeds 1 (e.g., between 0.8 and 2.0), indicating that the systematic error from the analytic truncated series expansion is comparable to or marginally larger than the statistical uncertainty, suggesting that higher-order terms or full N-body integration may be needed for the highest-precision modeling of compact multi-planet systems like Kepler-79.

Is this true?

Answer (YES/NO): NO